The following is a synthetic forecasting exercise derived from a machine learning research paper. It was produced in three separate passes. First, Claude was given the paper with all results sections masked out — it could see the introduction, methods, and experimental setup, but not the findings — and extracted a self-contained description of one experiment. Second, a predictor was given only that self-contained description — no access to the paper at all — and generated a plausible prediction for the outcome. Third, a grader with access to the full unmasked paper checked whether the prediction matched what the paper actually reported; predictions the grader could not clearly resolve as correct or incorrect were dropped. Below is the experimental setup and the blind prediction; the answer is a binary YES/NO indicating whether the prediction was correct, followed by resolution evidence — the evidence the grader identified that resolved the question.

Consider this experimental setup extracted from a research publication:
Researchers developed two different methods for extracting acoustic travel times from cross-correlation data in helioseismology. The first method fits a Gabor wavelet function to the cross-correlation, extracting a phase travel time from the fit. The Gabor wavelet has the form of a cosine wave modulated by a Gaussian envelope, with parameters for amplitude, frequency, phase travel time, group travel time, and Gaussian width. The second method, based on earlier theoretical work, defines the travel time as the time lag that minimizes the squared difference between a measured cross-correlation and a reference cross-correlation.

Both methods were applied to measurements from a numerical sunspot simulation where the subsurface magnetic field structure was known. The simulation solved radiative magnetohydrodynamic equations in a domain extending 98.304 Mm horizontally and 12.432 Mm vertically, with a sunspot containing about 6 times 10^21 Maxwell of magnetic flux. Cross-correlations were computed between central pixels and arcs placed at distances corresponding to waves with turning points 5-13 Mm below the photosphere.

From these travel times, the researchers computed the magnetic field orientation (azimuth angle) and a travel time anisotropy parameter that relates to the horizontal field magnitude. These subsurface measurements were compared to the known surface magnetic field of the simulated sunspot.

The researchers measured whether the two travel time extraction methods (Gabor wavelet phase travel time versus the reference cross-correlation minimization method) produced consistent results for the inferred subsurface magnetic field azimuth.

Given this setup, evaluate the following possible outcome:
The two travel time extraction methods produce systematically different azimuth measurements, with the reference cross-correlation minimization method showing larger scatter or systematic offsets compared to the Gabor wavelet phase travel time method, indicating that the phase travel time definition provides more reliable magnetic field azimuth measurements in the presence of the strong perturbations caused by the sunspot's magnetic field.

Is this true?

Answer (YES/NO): NO